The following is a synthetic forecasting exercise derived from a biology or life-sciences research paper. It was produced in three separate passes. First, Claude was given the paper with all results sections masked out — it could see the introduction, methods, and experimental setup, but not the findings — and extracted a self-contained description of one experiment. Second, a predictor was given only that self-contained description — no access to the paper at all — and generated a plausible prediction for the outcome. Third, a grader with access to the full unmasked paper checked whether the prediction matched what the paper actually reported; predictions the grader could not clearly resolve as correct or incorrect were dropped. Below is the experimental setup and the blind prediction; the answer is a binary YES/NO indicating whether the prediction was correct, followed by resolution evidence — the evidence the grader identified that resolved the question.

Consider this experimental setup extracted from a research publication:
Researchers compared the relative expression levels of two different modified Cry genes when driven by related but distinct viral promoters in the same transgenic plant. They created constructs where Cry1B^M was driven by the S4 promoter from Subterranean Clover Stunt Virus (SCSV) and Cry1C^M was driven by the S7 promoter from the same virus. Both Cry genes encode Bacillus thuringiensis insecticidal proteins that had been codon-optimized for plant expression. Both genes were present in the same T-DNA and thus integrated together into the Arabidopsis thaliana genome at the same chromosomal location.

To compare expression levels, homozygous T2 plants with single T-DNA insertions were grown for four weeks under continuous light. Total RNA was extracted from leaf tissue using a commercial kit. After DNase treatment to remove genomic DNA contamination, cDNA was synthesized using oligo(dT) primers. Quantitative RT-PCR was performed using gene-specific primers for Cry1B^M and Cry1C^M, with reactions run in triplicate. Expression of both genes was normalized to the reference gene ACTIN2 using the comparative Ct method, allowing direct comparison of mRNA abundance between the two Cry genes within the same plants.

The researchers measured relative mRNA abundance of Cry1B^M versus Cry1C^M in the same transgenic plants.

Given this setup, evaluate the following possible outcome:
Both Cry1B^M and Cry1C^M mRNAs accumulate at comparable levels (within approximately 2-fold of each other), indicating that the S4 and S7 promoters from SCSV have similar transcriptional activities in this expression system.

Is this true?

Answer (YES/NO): NO